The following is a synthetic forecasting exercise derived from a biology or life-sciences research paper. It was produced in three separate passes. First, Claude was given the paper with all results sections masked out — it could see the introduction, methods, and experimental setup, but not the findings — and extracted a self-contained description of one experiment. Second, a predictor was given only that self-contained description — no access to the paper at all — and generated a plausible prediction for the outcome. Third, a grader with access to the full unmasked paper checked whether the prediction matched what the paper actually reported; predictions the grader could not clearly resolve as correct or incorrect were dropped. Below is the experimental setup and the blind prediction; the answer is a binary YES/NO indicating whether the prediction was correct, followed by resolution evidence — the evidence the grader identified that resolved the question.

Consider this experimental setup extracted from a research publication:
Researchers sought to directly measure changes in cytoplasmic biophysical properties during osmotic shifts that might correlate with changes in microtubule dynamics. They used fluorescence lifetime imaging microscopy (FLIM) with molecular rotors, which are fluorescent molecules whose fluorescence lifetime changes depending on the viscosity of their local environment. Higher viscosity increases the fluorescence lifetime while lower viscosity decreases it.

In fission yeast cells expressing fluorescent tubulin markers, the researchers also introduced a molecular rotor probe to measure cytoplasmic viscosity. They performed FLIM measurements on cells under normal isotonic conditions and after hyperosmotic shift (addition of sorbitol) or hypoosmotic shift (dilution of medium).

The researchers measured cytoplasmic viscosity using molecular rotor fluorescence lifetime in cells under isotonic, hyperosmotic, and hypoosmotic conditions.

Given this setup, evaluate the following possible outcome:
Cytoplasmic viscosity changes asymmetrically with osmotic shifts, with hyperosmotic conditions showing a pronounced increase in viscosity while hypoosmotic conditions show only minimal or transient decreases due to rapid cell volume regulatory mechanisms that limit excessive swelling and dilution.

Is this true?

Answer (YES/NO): NO